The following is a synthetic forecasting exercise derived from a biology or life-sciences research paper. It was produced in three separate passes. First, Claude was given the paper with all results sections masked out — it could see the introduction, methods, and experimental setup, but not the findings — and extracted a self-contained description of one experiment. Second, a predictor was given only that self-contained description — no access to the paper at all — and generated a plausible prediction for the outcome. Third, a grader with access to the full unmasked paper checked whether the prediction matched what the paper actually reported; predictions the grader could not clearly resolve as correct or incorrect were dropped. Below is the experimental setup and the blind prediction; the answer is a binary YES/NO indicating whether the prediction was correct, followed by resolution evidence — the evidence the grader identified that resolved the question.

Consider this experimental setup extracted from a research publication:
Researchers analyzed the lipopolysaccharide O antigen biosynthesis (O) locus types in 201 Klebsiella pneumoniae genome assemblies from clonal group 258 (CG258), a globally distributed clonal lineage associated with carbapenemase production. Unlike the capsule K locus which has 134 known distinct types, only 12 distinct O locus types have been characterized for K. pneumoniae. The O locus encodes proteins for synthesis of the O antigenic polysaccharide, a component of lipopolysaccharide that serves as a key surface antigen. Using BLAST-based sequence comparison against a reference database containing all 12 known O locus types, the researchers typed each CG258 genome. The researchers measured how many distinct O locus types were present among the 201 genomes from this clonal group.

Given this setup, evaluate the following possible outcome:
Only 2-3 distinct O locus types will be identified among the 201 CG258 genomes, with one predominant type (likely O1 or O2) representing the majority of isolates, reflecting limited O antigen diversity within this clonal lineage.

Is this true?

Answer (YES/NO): NO